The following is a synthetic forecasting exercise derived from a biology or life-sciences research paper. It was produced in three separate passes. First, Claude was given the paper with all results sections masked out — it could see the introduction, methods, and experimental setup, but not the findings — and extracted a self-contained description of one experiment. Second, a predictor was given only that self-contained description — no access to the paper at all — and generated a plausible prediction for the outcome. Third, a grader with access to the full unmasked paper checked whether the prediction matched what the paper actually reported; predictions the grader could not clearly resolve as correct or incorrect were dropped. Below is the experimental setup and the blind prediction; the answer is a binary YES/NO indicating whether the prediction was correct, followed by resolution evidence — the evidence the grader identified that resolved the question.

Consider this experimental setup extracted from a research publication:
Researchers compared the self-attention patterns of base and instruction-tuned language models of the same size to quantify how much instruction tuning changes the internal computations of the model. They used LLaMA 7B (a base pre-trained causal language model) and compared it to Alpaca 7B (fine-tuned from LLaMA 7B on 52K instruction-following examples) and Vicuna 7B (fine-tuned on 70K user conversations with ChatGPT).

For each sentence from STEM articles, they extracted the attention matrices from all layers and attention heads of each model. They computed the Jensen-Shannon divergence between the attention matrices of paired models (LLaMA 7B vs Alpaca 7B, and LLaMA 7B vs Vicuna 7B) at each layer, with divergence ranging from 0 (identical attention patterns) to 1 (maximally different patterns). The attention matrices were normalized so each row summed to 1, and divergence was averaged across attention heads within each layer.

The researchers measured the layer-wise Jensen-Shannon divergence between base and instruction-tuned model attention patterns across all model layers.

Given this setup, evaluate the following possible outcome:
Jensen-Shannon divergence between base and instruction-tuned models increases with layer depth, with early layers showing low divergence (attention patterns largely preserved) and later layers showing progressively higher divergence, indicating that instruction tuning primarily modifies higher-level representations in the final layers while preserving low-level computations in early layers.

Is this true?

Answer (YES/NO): NO